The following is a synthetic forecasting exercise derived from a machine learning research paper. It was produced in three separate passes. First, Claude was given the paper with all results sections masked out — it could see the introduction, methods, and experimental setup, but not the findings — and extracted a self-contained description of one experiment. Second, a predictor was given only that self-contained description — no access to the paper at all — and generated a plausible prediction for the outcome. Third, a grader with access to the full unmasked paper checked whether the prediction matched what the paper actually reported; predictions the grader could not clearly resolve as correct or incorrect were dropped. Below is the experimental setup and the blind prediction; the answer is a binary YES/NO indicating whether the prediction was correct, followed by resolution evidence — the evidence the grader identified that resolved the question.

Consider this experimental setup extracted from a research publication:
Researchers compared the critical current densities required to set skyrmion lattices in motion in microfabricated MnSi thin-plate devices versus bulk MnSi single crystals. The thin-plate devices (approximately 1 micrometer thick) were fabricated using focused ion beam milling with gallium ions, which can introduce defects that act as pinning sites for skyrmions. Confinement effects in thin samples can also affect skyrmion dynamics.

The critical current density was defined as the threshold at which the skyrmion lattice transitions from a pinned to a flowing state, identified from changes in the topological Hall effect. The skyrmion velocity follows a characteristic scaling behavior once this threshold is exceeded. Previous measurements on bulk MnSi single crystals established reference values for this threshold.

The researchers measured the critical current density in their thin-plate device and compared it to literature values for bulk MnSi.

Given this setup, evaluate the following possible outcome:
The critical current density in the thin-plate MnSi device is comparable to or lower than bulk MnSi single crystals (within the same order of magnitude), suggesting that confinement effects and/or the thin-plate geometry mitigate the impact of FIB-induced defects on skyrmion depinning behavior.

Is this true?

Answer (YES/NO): NO